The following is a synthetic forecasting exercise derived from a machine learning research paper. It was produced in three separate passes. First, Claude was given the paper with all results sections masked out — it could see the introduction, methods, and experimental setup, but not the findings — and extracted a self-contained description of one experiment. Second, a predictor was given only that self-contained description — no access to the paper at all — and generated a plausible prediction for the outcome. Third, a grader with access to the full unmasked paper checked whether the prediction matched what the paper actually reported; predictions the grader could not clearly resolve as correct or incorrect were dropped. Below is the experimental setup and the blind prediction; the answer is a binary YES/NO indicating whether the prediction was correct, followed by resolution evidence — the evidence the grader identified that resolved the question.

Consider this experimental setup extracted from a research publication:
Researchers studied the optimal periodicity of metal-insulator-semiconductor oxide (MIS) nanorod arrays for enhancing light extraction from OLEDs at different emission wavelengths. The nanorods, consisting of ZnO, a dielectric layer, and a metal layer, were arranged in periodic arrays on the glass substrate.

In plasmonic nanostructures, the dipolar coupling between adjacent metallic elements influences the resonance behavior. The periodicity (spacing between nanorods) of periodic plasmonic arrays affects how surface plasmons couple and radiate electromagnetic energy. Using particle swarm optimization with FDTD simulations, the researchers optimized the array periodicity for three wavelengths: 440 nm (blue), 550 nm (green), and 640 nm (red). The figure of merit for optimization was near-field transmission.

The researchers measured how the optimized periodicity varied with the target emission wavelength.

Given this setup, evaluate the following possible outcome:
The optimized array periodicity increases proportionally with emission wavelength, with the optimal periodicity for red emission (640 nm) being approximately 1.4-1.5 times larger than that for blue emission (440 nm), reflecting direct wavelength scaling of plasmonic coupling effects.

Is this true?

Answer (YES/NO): NO